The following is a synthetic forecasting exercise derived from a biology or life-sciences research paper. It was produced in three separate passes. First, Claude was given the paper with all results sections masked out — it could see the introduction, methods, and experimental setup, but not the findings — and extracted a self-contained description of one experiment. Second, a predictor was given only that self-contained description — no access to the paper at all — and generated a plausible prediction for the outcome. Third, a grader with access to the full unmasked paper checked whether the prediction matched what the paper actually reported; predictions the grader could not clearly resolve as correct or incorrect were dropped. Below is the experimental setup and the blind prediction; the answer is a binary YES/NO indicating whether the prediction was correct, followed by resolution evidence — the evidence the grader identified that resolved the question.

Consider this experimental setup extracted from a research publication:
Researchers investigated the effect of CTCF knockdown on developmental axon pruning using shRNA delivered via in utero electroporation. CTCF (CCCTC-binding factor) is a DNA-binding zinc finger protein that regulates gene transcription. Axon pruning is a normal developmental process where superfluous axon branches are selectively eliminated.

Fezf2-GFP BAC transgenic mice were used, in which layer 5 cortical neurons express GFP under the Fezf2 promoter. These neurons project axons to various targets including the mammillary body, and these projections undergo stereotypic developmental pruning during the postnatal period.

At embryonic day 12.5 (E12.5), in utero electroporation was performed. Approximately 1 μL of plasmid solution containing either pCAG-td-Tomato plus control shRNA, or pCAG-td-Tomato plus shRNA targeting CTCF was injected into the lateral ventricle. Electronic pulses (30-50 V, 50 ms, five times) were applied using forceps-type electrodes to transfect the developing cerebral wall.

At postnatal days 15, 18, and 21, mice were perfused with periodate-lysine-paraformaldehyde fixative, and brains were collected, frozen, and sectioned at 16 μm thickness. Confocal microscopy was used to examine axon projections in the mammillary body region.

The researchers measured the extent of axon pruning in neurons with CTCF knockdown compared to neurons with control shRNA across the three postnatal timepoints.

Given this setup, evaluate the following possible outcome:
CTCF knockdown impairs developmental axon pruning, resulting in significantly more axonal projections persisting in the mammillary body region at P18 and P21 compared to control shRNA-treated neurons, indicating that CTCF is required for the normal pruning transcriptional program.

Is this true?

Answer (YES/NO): YES